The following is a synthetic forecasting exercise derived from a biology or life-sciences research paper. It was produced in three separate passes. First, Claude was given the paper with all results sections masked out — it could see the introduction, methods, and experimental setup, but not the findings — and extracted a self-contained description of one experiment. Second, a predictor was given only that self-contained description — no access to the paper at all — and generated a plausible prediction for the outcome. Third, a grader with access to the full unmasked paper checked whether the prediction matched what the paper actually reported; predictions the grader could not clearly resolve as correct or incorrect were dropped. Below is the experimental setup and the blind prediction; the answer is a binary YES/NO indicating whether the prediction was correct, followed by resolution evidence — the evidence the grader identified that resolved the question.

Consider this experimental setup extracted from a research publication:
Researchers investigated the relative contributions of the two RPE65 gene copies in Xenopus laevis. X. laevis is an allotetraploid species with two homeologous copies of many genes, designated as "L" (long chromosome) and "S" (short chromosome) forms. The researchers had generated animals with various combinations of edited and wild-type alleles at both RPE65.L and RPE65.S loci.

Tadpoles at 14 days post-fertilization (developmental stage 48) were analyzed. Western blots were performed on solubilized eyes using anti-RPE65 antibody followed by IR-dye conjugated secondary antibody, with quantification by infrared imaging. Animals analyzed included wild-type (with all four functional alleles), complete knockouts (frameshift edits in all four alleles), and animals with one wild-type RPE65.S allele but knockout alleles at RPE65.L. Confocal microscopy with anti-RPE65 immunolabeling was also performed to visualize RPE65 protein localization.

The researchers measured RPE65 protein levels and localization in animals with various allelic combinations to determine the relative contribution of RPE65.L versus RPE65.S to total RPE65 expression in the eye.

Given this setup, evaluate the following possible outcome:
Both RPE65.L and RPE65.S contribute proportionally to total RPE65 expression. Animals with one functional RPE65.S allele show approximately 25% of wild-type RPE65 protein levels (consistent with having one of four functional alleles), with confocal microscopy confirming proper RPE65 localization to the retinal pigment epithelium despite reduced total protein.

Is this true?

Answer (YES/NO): NO